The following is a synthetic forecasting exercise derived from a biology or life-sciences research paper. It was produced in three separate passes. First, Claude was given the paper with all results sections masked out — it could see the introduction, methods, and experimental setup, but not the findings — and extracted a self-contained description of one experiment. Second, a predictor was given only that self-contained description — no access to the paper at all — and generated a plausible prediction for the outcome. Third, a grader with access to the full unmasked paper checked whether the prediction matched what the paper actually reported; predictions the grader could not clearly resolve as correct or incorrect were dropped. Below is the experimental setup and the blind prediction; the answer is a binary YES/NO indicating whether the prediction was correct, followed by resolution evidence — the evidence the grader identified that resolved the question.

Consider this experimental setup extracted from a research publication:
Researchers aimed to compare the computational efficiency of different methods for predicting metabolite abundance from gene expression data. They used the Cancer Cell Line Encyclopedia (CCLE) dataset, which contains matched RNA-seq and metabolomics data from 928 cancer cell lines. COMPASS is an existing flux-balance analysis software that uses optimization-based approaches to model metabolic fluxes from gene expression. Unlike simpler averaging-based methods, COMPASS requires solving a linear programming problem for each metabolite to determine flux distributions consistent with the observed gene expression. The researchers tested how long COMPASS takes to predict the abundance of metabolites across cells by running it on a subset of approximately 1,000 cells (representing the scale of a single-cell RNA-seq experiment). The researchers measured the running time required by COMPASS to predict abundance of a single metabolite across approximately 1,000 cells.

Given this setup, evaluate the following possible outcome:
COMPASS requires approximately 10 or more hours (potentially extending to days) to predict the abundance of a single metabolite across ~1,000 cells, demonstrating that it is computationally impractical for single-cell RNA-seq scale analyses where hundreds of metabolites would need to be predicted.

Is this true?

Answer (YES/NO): NO